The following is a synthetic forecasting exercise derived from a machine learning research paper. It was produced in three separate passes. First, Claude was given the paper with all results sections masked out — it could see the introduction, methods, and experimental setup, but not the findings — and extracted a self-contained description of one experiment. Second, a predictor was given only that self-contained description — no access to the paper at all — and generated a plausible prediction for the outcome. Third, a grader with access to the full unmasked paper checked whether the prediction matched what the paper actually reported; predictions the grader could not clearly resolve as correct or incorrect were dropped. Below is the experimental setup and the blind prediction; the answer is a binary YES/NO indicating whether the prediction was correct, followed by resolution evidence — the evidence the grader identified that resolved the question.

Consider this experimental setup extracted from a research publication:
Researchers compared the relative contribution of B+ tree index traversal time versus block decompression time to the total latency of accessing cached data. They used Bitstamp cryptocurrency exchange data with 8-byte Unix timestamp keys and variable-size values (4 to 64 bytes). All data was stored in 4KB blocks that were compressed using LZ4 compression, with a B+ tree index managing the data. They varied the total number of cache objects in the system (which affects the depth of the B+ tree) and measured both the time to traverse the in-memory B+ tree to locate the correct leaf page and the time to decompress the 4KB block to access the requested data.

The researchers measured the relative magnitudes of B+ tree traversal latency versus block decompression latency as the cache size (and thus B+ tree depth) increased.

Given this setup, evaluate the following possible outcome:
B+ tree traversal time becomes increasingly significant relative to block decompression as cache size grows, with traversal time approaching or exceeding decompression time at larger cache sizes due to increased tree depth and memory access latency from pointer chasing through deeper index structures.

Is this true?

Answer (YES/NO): NO